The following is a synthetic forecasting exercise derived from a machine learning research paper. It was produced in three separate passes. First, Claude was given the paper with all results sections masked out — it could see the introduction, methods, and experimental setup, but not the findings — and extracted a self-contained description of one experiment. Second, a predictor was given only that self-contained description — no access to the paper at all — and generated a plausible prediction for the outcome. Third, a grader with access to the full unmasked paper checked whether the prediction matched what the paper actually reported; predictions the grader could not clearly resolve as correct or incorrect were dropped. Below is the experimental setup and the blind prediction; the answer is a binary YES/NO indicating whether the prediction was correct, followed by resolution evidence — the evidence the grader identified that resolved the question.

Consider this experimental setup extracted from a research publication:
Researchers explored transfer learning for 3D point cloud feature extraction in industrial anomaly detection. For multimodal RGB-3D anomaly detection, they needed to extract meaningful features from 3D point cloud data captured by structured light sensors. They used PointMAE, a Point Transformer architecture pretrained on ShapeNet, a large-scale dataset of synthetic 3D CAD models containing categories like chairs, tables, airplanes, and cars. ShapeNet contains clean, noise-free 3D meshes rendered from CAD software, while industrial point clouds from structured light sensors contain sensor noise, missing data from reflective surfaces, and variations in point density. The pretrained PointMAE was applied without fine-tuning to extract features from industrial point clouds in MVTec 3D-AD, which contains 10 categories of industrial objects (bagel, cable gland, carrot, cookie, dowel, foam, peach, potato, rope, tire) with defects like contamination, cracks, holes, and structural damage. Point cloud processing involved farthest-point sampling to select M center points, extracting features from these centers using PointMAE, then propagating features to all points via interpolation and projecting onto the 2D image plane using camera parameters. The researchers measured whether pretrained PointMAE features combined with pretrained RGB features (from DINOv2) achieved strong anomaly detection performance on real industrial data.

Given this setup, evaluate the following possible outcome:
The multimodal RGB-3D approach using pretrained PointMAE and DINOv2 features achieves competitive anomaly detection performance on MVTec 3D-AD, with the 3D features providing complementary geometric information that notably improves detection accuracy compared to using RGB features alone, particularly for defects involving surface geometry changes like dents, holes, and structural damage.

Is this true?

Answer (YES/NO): YES